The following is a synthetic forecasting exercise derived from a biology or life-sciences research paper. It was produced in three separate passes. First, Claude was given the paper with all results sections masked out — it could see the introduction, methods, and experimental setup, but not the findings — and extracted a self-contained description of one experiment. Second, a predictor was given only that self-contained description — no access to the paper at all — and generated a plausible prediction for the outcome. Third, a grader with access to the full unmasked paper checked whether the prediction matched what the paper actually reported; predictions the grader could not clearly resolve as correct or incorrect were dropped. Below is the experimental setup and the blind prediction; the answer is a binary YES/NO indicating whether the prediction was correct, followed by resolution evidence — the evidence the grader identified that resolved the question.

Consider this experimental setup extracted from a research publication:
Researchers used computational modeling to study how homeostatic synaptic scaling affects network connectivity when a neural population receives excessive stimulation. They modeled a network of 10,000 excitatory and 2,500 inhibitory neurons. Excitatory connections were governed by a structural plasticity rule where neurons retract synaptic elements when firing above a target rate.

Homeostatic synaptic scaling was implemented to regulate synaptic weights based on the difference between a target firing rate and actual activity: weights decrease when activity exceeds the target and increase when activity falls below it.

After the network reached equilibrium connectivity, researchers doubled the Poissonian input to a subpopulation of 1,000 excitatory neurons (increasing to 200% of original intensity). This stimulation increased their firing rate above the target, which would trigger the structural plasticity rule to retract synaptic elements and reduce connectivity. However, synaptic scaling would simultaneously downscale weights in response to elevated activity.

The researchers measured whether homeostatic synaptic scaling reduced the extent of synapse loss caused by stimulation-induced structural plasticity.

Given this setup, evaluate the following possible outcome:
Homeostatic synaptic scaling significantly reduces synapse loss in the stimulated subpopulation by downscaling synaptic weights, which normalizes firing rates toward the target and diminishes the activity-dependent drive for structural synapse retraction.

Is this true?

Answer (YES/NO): YES